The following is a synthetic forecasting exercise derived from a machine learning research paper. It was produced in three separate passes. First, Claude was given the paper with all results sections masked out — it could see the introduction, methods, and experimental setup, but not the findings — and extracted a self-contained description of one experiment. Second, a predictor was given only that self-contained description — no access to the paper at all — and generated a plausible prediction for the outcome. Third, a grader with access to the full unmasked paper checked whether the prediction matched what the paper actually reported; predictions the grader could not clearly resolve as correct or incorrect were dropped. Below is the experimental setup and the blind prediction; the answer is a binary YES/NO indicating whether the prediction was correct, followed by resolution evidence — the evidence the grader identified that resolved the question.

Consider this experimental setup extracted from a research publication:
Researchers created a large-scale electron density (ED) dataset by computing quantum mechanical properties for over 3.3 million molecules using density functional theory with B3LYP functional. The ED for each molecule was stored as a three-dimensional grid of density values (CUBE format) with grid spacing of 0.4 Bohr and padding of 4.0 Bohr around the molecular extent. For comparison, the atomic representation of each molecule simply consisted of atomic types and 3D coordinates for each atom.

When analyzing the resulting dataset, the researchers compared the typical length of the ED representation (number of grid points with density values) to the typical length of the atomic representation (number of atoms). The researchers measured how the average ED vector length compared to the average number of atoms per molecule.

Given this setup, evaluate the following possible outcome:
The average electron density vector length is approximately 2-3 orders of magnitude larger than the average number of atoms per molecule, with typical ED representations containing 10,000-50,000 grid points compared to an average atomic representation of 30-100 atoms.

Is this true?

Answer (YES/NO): NO